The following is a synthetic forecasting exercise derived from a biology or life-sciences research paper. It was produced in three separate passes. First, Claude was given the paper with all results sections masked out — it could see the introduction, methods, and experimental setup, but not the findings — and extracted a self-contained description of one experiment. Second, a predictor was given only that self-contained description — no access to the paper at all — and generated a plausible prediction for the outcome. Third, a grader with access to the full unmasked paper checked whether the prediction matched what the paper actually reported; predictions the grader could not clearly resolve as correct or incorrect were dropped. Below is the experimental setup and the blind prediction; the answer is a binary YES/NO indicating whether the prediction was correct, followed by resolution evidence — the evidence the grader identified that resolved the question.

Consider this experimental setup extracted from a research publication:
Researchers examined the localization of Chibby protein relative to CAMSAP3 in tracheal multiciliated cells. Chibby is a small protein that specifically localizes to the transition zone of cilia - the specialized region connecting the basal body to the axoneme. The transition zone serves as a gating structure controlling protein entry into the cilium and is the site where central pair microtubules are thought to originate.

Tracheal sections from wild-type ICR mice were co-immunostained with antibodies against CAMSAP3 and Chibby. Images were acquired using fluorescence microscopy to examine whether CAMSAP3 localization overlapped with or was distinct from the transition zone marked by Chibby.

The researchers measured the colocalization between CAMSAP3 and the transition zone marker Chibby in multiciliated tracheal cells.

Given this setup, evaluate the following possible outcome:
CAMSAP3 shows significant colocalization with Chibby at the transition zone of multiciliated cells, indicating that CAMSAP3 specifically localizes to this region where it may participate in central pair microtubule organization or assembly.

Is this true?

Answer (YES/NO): NO